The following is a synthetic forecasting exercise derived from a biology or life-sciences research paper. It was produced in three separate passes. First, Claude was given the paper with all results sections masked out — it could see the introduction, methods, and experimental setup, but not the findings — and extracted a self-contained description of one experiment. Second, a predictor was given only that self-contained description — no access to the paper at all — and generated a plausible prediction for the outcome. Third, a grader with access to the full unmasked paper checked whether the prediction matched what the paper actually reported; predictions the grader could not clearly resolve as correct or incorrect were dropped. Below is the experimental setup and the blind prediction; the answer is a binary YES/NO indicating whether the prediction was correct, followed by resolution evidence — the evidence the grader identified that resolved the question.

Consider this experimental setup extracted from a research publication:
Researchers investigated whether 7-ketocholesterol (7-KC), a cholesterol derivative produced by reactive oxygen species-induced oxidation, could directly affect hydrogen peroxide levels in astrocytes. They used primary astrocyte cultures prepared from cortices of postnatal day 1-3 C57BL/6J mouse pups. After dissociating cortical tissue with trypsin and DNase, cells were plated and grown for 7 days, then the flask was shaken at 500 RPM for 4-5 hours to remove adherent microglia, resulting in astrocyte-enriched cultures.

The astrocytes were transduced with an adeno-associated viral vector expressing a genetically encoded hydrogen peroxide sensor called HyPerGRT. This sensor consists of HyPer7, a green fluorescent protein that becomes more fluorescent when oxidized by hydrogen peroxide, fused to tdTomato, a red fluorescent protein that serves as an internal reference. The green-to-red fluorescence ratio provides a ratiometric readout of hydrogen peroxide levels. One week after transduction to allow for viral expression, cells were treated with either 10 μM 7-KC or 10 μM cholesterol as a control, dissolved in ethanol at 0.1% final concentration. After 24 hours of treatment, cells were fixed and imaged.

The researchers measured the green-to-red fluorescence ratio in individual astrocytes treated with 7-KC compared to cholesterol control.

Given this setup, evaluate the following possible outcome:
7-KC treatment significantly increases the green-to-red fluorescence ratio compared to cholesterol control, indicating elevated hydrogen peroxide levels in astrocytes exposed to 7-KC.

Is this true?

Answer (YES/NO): YES